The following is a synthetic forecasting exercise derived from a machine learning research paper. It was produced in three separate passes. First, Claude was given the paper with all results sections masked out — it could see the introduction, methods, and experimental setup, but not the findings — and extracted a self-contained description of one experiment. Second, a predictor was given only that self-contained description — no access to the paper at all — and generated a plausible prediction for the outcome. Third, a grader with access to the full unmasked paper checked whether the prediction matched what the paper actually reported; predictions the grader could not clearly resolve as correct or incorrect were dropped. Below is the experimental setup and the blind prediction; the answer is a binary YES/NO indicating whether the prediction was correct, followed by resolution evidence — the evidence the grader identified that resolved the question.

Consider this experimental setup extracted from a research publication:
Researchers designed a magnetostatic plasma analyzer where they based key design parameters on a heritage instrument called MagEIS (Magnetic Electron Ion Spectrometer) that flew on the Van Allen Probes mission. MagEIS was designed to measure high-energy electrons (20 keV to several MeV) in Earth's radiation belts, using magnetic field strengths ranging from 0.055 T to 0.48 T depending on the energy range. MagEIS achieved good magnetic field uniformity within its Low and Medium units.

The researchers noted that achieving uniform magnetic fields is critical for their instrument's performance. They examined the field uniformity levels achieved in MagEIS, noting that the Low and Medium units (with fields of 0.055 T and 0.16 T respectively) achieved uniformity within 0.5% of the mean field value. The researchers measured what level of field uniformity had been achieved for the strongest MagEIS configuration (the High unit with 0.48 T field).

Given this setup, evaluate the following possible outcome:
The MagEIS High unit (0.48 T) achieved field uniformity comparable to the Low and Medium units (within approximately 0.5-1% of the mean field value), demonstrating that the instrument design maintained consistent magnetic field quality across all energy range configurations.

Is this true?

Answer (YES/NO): NO